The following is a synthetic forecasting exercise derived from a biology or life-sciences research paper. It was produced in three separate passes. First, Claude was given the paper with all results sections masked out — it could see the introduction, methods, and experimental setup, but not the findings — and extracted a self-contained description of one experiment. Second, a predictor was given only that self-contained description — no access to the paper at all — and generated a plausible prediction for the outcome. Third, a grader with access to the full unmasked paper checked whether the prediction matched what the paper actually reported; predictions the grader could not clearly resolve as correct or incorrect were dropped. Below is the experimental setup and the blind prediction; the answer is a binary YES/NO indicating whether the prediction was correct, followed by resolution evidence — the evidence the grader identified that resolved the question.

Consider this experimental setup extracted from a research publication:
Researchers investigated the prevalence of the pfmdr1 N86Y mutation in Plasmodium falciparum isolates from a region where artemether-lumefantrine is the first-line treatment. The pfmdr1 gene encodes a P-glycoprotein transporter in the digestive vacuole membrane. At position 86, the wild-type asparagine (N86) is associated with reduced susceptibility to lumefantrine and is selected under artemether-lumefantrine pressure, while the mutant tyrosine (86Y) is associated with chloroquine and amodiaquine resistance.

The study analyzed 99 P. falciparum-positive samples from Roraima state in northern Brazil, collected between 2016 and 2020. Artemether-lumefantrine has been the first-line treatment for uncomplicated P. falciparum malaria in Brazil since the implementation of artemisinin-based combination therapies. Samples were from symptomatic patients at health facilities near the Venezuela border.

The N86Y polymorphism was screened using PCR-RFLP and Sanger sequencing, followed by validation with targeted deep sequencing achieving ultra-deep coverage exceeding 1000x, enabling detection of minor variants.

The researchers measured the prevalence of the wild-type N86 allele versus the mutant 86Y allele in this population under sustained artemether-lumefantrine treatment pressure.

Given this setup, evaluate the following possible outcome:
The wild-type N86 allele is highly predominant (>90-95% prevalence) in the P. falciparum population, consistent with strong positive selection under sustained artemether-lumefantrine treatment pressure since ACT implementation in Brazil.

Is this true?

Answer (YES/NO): YES